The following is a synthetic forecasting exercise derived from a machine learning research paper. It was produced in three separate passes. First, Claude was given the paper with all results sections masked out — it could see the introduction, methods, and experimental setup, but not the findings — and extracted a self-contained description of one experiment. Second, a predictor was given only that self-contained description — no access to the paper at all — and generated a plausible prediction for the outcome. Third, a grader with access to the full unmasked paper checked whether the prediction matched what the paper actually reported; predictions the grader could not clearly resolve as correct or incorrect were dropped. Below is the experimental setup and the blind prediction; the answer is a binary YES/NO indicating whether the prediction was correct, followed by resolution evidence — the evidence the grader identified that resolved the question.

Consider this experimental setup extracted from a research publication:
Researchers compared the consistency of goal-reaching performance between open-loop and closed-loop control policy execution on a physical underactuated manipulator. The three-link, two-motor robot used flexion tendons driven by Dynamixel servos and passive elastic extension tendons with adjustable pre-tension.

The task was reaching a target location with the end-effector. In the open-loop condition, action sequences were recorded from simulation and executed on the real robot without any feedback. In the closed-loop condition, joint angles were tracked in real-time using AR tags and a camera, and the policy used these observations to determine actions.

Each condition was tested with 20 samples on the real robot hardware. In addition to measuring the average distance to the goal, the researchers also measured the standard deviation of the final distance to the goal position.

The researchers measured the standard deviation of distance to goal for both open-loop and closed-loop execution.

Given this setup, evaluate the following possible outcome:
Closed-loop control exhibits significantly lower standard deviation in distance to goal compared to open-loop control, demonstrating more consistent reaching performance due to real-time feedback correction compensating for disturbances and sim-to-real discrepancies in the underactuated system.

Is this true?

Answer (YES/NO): YES